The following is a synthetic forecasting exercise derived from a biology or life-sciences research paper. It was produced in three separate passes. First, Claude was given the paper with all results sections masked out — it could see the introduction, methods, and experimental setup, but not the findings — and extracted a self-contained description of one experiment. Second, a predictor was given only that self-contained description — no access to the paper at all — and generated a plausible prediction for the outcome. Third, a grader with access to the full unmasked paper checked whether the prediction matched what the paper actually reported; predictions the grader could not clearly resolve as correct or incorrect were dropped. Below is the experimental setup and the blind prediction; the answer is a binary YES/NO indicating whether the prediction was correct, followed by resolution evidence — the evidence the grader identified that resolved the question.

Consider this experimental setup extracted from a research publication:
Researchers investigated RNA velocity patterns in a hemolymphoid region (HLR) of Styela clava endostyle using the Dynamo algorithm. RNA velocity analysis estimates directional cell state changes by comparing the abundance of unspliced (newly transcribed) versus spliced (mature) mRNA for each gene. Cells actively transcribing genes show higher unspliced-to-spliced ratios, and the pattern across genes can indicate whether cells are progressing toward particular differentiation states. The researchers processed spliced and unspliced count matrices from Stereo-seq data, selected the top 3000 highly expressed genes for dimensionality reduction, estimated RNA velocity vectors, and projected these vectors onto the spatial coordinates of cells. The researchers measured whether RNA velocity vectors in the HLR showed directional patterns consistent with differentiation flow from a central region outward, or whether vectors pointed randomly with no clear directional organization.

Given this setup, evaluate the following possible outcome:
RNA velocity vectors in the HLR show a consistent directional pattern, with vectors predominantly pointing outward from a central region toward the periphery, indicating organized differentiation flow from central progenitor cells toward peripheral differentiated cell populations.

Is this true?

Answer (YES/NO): NO